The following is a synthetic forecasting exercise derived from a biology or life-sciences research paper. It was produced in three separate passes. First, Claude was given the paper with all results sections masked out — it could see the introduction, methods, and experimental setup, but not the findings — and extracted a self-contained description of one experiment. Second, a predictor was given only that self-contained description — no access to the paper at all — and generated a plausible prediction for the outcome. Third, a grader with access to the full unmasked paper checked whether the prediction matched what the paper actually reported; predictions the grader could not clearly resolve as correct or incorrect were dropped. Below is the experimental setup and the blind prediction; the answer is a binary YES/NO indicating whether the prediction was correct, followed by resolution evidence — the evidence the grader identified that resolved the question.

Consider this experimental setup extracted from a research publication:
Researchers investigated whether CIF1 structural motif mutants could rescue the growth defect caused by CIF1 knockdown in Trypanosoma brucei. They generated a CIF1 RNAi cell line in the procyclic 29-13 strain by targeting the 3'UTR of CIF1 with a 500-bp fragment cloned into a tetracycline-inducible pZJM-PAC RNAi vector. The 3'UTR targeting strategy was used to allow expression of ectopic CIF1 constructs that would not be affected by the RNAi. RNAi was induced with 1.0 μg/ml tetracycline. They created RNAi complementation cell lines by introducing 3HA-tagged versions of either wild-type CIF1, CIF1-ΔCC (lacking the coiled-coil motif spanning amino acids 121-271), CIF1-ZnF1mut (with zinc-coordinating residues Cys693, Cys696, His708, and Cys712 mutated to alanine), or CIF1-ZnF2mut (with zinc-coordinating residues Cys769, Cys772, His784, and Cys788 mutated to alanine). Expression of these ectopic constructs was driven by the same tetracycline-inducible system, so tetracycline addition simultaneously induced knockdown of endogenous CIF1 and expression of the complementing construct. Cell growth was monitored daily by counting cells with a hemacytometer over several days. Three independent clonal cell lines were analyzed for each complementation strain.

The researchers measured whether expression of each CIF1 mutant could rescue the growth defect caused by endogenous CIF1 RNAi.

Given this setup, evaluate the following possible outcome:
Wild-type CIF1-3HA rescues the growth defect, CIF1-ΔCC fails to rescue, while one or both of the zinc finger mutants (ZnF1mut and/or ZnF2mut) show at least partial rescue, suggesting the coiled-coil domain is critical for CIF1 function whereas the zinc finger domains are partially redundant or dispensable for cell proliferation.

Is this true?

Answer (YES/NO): NO